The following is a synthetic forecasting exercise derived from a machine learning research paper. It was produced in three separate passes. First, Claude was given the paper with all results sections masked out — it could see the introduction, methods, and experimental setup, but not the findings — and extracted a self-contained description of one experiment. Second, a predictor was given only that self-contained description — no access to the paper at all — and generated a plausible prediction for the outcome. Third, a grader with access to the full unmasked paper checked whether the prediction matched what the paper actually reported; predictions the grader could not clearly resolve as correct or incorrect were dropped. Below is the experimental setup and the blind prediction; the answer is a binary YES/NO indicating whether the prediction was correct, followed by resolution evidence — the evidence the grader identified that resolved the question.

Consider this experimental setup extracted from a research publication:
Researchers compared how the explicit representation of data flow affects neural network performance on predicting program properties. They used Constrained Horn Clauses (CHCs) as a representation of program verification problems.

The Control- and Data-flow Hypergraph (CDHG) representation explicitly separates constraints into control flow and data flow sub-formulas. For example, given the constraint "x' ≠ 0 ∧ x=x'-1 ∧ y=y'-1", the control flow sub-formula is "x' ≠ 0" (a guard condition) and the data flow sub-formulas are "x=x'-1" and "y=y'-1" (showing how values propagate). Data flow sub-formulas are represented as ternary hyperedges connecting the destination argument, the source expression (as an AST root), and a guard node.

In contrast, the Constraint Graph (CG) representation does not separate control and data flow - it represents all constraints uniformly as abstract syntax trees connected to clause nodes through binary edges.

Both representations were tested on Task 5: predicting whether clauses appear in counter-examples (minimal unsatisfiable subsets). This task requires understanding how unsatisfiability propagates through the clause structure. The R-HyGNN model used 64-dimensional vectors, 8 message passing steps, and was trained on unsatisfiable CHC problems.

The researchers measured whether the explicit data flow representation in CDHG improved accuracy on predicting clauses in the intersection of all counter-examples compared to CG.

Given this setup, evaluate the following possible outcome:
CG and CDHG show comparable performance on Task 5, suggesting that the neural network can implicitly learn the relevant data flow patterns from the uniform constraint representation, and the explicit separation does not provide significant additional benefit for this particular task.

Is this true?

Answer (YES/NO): NO